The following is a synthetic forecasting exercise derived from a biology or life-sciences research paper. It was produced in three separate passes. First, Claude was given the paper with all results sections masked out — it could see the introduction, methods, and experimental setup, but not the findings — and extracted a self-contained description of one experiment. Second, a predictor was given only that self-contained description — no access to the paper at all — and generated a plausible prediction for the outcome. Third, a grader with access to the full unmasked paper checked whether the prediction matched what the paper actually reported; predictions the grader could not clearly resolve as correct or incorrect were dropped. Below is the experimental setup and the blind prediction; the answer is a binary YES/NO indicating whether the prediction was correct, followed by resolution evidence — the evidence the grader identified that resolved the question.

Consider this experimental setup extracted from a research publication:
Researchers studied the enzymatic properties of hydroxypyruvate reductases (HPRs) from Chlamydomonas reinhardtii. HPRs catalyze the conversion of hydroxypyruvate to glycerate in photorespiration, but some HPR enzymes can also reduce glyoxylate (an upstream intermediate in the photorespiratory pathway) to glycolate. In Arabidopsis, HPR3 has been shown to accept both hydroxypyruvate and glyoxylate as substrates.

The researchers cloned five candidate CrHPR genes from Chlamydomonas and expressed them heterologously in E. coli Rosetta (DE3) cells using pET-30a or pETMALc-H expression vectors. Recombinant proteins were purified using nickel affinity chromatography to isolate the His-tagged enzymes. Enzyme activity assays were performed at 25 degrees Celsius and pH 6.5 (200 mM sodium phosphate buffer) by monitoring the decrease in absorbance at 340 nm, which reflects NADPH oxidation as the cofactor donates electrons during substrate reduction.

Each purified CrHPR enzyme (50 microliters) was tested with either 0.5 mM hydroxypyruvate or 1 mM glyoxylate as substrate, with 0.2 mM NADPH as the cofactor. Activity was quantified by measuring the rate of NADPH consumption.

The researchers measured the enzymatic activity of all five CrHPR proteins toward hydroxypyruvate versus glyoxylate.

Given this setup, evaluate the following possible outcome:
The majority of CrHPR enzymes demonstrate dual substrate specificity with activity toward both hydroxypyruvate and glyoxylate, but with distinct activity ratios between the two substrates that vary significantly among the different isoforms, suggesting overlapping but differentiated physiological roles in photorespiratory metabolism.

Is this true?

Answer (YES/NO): YES